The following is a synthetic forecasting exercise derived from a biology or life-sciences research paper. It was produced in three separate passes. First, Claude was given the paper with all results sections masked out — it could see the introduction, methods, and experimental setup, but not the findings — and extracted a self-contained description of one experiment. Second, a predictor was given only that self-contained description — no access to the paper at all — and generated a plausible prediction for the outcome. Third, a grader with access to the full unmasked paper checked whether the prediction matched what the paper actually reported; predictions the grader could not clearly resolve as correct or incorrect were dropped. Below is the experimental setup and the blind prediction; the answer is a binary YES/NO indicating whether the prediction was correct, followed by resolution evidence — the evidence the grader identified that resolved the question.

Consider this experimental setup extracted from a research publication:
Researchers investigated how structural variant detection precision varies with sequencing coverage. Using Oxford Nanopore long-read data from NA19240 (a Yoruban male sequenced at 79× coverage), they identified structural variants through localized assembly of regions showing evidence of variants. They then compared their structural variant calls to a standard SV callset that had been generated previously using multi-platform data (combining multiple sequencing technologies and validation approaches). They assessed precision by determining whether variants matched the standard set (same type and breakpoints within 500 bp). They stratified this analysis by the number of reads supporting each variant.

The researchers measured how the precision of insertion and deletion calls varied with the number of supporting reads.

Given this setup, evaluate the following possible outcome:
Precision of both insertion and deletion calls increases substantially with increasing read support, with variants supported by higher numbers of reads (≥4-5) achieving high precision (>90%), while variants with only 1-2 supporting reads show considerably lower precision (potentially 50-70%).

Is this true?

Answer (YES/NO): NO